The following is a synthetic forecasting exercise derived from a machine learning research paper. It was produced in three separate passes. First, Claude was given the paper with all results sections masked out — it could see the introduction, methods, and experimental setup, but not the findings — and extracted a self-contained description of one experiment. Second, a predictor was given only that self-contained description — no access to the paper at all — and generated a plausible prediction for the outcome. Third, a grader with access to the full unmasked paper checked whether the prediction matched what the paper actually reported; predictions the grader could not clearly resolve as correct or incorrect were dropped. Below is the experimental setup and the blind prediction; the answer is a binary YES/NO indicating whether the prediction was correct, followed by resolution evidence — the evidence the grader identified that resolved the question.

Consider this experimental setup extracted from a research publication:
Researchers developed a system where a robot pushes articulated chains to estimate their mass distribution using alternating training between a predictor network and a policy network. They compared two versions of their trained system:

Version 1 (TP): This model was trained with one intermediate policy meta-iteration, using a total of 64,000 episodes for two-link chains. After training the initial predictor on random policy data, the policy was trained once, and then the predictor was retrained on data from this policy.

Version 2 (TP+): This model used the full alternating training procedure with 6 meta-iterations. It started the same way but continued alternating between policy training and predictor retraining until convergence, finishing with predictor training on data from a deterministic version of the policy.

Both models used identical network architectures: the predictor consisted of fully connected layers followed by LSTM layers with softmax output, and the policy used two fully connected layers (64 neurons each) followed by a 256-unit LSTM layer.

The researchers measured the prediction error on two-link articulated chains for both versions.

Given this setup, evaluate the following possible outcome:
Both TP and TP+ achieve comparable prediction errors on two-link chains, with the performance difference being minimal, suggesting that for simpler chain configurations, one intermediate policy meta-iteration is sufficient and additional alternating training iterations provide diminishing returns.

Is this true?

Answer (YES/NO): NO